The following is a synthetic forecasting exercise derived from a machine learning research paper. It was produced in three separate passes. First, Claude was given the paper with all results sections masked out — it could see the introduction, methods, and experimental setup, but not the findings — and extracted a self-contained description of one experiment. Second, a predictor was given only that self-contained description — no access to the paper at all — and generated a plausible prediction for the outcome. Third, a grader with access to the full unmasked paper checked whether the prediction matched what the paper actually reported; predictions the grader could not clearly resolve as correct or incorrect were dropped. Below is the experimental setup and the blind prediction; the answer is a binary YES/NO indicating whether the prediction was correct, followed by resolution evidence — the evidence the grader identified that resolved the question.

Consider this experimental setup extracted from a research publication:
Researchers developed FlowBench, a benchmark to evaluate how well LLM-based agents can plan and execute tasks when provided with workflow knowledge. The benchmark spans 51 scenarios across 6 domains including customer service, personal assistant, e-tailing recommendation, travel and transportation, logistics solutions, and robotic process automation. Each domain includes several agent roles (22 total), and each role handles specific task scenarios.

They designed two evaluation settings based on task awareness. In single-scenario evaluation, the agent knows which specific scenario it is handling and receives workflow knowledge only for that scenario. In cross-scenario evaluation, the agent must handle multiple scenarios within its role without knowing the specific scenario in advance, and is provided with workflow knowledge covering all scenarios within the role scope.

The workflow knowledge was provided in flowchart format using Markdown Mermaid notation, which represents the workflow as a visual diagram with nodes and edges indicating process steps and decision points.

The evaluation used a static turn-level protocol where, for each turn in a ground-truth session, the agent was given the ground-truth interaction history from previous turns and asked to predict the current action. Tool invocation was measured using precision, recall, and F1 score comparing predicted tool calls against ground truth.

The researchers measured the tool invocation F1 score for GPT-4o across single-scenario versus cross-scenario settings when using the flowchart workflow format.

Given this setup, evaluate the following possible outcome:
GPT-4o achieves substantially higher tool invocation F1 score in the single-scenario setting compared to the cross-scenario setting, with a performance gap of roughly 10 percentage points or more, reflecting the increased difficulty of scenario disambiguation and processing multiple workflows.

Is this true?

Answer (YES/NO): YES